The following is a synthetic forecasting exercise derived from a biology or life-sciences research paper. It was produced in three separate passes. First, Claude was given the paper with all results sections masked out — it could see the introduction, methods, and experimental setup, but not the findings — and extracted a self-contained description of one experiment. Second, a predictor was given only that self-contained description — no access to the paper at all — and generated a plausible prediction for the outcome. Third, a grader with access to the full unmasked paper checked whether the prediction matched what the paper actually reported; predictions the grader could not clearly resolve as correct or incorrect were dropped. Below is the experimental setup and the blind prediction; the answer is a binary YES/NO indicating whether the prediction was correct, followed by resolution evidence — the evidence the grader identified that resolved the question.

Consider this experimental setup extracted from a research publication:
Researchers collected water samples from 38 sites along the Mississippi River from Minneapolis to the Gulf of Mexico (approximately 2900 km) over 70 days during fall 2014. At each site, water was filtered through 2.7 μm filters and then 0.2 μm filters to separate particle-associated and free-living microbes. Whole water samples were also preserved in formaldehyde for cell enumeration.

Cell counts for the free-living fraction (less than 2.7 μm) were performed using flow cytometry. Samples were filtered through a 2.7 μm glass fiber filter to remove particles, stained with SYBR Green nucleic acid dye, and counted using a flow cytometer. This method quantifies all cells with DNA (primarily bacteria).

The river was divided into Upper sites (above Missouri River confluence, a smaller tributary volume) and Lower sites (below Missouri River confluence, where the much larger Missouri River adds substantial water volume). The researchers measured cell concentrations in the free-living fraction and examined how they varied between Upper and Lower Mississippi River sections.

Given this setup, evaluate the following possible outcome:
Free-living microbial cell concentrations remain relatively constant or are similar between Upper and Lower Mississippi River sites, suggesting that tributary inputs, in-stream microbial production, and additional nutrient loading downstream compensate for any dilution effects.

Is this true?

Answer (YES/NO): NO